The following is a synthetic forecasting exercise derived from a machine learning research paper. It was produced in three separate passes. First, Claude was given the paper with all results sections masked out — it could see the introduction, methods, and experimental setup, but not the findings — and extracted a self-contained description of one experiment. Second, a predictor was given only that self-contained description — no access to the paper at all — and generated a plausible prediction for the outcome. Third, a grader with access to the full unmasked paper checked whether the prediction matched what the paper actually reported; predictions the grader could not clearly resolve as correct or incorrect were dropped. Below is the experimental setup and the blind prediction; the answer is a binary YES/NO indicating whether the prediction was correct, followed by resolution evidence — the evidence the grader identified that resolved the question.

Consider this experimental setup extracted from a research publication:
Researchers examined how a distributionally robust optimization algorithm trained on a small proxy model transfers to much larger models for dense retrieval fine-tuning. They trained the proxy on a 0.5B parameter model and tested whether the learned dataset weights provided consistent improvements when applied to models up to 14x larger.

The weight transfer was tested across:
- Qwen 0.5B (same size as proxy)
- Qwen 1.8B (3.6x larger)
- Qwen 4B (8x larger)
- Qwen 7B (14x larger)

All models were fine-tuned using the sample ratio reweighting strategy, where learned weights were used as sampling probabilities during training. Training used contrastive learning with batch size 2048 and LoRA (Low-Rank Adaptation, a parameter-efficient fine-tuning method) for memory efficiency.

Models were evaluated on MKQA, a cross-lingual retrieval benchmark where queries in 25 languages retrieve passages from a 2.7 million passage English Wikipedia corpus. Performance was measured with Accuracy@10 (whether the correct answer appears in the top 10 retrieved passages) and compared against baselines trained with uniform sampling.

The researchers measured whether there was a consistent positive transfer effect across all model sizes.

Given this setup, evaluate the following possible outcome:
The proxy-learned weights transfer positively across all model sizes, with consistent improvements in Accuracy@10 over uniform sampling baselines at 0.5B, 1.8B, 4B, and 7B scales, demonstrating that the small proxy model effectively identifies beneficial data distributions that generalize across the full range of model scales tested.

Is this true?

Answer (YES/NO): YES